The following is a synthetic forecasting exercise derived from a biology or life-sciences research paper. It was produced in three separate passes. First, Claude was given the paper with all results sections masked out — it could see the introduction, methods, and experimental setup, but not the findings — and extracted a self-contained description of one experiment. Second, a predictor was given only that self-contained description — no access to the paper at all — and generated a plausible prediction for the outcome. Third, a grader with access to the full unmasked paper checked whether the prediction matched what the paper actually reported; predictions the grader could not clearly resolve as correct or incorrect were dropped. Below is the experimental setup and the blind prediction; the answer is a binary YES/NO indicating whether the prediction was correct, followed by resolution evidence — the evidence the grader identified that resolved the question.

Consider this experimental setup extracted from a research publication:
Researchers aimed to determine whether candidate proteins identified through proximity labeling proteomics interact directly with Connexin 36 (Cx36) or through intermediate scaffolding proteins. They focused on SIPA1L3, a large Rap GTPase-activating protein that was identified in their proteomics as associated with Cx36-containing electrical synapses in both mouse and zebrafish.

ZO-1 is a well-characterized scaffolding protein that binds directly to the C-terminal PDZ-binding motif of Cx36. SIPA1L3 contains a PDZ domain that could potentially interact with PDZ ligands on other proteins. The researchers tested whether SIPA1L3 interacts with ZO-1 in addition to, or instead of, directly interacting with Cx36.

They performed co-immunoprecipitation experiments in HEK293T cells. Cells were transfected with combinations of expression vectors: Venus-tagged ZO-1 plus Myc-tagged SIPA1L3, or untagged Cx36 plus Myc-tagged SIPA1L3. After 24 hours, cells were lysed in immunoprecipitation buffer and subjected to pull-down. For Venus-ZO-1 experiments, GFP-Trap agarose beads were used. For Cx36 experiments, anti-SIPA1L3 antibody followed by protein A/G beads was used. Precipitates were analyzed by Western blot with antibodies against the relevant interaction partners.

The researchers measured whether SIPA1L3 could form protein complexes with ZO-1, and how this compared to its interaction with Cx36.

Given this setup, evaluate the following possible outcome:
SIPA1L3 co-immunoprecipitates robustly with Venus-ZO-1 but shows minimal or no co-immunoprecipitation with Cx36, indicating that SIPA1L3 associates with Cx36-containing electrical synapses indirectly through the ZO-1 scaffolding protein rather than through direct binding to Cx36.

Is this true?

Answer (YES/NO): NO